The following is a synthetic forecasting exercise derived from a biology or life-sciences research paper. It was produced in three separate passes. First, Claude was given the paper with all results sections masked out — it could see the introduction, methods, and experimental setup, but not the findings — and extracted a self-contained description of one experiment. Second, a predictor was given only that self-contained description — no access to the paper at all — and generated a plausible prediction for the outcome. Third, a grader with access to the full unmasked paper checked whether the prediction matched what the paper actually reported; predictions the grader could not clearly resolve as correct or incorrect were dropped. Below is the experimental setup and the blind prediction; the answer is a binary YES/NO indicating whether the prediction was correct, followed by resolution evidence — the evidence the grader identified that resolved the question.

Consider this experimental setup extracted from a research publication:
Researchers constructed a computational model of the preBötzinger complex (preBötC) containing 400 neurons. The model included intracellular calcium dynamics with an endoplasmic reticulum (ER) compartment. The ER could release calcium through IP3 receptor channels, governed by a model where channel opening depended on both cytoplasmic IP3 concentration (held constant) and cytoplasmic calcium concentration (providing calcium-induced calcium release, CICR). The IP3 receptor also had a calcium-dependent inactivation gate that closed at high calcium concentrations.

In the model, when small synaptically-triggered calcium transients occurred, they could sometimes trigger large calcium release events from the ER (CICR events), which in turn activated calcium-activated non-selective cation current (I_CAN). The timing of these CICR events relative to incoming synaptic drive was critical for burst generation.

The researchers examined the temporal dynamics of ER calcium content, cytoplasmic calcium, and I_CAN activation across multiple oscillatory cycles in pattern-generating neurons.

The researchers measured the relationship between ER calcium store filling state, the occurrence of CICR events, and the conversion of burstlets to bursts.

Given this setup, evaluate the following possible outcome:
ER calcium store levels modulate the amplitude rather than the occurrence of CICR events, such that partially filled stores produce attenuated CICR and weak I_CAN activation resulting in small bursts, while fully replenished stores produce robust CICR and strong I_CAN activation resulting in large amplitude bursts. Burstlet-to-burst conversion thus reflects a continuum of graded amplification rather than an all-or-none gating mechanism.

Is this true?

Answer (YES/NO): NO